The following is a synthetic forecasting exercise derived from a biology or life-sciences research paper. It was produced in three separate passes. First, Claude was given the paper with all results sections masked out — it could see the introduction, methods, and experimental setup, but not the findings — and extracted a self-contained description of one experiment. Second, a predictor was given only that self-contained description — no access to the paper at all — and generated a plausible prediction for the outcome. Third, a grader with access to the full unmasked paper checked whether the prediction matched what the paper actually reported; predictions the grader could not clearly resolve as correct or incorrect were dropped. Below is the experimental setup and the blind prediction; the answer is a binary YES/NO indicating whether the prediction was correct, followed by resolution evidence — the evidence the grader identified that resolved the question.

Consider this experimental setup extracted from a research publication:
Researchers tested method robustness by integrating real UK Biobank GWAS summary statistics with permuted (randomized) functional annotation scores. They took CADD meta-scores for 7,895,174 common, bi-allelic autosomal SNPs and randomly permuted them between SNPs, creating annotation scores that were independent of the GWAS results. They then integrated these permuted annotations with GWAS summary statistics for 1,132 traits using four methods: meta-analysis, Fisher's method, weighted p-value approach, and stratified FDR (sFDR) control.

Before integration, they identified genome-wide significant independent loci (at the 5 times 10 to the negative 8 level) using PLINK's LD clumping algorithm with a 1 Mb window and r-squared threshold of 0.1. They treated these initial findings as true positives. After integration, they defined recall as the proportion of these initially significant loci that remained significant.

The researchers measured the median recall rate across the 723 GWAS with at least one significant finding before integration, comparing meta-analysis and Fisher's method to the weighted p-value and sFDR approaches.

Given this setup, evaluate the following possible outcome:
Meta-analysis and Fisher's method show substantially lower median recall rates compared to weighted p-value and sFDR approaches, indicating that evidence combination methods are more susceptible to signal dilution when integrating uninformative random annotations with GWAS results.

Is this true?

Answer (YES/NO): YES